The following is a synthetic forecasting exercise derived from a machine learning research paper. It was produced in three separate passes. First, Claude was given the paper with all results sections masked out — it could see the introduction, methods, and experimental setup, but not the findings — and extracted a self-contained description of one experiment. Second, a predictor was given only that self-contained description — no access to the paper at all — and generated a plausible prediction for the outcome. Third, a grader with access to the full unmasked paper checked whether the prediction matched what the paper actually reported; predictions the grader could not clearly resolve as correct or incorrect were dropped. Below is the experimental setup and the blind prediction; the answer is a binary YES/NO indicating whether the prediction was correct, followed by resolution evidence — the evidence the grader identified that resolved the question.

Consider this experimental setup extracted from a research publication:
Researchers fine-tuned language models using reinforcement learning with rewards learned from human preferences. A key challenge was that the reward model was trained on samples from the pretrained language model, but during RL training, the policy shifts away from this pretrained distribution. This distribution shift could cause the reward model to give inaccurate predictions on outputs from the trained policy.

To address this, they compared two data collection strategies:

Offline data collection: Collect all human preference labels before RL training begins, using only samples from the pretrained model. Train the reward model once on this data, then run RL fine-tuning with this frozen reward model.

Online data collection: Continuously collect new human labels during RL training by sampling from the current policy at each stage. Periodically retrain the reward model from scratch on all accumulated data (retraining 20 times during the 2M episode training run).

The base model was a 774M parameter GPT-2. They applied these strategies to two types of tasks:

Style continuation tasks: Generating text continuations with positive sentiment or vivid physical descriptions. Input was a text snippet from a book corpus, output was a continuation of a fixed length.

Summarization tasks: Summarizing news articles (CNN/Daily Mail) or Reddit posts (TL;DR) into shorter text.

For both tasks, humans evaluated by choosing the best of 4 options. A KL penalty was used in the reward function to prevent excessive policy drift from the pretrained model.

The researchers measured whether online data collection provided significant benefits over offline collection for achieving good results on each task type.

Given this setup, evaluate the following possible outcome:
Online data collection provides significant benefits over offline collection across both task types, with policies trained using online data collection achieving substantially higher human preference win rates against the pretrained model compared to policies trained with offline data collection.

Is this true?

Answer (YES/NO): NO